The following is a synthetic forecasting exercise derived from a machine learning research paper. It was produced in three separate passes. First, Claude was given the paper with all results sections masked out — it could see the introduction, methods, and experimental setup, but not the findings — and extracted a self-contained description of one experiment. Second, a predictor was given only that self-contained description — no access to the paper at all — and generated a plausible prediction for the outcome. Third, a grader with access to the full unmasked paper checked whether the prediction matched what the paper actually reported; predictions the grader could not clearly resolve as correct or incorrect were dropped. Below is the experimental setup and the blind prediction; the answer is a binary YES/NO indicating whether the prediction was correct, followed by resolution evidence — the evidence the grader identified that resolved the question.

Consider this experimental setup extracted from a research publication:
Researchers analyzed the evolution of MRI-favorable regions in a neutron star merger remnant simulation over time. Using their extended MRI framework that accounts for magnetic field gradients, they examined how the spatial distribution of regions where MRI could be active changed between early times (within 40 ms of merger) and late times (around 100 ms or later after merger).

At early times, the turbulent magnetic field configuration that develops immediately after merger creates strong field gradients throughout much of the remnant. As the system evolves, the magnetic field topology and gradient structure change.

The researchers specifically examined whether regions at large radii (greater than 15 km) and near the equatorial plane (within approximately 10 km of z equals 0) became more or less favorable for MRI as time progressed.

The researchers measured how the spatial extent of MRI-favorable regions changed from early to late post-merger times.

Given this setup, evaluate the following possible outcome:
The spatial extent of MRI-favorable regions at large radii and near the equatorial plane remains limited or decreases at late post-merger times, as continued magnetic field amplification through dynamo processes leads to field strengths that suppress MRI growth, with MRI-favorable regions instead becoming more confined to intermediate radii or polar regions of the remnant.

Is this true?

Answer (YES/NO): NO